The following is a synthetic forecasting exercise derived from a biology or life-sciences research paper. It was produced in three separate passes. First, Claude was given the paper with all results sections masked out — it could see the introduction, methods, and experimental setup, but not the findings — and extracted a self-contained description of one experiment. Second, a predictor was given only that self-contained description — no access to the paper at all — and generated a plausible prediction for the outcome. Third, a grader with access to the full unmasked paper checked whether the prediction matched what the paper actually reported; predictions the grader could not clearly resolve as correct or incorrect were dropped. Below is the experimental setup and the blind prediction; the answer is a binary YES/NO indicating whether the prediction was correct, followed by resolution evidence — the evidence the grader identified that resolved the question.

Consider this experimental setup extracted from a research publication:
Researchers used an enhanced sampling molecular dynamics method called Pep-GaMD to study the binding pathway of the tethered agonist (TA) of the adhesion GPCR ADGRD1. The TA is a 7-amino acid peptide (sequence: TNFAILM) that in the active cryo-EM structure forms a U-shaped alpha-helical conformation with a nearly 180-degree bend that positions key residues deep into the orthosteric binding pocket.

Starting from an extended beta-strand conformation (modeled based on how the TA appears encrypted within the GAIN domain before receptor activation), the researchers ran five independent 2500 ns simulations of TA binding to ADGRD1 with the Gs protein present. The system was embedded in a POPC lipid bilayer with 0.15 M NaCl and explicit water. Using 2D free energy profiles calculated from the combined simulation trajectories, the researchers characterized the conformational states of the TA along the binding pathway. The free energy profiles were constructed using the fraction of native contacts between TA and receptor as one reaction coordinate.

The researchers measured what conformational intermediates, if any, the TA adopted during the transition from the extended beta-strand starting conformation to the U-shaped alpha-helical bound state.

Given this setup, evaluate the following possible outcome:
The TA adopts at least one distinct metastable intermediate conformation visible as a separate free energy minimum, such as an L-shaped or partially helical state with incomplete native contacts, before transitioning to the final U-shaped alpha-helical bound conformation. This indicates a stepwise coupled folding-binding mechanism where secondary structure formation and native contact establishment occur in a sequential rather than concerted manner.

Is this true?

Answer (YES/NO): YES